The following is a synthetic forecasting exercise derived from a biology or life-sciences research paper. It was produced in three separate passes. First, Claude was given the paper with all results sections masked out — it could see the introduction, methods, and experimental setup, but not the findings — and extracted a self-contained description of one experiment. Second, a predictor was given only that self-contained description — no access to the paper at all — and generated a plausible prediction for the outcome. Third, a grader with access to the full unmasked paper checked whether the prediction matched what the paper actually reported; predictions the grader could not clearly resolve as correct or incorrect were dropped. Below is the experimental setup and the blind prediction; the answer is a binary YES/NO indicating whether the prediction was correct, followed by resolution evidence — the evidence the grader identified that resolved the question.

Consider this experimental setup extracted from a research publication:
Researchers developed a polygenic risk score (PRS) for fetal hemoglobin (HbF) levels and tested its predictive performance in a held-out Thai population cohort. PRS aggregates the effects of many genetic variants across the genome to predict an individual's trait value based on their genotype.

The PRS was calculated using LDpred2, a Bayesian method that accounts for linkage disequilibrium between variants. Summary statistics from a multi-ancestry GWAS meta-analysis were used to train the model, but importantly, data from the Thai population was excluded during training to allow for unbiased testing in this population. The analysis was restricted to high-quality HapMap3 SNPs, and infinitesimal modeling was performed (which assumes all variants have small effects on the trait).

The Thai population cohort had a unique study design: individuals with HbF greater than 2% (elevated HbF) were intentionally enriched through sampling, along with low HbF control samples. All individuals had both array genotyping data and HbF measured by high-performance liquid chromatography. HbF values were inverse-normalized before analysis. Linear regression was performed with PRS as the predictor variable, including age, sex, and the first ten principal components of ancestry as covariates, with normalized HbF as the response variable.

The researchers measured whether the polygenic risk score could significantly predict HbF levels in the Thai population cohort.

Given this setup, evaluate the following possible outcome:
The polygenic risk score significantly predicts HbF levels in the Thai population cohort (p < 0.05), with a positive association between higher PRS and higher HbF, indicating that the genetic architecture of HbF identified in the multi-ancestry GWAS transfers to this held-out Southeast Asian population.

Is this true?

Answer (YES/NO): YES